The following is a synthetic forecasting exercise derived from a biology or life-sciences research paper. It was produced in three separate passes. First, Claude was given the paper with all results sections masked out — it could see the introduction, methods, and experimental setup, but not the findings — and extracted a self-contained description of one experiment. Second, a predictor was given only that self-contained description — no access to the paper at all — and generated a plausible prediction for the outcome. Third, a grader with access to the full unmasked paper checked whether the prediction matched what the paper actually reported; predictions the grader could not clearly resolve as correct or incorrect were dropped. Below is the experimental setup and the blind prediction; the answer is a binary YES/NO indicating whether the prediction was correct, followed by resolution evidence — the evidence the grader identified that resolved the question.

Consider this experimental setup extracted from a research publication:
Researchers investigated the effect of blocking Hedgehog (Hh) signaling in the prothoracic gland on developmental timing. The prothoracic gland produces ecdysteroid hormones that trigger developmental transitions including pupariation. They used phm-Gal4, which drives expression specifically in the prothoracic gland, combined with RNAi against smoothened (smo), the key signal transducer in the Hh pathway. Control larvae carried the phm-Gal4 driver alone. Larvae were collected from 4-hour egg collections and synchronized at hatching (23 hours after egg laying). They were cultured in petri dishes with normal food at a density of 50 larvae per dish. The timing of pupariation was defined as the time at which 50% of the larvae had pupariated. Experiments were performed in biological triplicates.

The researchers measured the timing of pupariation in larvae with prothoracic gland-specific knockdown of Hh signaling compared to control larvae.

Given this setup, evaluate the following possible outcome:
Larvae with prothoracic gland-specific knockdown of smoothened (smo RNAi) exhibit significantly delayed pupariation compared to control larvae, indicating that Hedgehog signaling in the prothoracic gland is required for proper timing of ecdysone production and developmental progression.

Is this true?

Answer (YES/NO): NO